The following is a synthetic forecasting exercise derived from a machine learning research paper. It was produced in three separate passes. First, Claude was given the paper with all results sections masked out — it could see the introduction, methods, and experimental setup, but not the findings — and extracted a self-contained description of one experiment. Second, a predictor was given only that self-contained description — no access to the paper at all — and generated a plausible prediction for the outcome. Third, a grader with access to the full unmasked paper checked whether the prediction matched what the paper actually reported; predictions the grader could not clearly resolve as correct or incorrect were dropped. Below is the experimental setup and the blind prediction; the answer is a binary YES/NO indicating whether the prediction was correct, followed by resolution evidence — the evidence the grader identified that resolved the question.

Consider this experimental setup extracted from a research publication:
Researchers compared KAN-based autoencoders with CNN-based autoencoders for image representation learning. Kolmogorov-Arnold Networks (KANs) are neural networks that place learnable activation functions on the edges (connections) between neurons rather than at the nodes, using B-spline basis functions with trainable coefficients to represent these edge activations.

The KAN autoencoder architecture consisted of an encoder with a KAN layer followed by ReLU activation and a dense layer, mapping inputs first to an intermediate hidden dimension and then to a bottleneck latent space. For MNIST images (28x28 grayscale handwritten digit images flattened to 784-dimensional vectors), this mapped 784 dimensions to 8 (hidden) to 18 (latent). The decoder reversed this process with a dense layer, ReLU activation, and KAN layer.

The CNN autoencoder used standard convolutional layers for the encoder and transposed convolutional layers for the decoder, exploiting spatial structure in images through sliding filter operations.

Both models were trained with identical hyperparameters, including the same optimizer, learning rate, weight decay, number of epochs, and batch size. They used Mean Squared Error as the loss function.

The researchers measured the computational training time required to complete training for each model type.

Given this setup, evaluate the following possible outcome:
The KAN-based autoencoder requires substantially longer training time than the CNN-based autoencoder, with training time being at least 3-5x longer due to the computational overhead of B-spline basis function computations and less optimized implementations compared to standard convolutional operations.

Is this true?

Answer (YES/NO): NO